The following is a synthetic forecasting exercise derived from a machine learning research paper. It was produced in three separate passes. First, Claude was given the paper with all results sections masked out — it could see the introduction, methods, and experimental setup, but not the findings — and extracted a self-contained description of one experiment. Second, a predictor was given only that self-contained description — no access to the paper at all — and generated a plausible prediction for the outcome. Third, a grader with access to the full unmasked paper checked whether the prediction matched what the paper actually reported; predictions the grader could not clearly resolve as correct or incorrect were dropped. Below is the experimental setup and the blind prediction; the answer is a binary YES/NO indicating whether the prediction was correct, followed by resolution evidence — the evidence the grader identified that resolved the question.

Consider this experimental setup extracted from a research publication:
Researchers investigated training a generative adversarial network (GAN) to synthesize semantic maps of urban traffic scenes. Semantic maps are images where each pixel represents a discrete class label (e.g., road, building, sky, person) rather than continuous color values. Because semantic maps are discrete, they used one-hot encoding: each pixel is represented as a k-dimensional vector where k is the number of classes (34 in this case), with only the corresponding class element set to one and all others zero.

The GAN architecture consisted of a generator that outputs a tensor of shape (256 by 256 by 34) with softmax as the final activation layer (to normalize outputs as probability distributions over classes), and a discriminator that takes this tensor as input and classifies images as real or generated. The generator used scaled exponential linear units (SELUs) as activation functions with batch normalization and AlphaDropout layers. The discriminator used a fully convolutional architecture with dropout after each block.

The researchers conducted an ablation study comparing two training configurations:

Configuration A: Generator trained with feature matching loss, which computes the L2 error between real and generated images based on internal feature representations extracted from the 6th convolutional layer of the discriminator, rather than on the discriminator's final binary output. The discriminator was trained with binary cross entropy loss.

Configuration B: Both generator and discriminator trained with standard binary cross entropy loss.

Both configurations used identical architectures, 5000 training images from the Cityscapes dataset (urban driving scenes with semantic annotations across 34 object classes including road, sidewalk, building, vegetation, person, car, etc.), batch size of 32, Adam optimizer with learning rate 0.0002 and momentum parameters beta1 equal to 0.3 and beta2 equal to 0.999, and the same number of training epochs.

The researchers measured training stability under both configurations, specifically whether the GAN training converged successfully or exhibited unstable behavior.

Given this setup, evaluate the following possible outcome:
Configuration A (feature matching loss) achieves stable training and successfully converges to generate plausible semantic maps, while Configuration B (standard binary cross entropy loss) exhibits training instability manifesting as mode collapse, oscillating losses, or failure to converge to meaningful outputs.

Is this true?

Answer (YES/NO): YES